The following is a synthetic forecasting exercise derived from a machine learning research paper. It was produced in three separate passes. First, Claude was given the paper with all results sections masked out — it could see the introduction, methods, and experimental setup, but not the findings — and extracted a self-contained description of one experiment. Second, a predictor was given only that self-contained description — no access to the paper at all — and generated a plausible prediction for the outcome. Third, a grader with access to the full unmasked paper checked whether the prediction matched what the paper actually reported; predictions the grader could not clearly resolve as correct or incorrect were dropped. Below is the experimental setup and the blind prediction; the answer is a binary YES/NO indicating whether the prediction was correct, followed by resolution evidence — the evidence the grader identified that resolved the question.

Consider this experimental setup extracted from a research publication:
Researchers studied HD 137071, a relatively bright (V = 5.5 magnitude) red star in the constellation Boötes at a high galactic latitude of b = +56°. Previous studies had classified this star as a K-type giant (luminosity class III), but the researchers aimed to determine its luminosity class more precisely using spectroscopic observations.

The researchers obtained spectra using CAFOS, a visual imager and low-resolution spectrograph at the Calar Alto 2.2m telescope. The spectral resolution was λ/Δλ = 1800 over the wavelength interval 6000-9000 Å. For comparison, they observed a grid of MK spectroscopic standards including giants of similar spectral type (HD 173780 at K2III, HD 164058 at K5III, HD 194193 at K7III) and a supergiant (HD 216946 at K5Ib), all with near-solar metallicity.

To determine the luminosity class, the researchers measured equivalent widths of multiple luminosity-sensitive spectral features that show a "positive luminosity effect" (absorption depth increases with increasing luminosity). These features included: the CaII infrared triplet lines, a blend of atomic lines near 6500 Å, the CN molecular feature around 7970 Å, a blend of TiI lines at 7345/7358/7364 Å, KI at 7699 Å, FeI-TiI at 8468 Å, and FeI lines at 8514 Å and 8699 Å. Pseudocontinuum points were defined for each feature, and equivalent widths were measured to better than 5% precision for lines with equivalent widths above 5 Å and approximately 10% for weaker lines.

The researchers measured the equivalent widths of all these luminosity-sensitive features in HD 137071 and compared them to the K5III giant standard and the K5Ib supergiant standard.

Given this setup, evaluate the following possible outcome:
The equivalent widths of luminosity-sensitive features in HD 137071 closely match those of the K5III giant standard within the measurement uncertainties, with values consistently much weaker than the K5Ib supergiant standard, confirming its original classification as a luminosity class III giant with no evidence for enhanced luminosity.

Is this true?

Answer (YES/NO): NO